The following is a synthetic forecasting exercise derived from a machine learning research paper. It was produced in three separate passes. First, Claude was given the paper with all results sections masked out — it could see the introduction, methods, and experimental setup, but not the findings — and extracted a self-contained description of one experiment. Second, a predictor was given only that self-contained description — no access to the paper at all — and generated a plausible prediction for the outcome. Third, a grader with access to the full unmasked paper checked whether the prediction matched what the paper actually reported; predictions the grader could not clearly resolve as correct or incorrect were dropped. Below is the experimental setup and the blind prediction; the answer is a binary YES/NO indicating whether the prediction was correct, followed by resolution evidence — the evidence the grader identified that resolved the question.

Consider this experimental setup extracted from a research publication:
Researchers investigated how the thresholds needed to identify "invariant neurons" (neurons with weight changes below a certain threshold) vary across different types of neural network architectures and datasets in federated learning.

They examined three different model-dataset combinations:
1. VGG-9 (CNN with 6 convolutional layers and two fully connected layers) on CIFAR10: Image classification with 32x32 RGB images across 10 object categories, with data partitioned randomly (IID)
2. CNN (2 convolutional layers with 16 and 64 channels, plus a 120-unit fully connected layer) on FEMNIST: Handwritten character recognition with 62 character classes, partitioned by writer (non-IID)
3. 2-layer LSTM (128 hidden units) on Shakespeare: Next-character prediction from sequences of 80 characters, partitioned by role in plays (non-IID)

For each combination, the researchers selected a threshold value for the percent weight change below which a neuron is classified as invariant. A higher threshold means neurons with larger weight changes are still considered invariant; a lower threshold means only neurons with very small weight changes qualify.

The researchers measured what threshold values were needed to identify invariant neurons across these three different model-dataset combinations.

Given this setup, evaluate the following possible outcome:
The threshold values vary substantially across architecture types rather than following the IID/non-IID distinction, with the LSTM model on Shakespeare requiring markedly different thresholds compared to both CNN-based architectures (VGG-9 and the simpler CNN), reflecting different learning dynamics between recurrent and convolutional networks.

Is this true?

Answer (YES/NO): NO